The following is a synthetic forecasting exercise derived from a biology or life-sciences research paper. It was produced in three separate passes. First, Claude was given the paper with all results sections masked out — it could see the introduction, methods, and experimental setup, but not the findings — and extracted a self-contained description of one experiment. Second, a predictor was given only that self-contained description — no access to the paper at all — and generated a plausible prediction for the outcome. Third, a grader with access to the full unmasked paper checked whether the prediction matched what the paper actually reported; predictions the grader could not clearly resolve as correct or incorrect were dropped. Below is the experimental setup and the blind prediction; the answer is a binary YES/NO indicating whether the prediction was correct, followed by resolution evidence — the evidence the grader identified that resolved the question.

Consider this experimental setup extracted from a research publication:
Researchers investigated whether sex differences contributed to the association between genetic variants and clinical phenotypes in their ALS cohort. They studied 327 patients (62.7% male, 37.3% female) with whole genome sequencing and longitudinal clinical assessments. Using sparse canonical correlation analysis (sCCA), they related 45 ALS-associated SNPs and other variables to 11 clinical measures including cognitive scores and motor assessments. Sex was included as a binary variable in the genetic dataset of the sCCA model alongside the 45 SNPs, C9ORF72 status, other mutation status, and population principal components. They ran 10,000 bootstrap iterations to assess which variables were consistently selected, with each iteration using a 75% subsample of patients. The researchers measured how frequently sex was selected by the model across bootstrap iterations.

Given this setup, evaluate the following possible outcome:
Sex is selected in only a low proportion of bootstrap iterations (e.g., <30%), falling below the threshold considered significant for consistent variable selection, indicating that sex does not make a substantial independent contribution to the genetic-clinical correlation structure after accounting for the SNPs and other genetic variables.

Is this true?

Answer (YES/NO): NO